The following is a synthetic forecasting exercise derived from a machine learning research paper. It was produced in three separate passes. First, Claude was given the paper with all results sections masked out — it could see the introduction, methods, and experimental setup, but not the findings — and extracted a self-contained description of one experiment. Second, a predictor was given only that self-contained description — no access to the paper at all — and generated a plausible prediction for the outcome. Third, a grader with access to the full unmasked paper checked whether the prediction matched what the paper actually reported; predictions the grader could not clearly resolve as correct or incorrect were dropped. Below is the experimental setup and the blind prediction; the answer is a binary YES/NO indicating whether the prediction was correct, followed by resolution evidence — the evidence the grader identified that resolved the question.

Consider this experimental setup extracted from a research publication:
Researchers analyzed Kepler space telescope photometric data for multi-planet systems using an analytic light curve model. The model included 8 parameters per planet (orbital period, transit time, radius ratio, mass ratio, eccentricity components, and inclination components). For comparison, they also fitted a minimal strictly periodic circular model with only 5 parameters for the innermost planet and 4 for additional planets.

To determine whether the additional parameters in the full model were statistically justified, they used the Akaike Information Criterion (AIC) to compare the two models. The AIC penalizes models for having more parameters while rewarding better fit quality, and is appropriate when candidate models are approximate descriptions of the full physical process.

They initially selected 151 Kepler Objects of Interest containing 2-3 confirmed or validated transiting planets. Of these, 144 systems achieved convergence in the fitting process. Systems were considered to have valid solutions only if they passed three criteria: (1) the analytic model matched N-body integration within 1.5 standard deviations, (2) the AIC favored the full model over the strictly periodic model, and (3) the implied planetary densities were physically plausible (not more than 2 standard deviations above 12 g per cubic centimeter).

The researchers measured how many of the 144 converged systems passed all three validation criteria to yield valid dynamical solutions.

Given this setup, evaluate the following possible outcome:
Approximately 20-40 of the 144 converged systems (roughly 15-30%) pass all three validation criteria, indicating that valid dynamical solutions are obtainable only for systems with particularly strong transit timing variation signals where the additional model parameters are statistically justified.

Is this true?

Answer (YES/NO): NO